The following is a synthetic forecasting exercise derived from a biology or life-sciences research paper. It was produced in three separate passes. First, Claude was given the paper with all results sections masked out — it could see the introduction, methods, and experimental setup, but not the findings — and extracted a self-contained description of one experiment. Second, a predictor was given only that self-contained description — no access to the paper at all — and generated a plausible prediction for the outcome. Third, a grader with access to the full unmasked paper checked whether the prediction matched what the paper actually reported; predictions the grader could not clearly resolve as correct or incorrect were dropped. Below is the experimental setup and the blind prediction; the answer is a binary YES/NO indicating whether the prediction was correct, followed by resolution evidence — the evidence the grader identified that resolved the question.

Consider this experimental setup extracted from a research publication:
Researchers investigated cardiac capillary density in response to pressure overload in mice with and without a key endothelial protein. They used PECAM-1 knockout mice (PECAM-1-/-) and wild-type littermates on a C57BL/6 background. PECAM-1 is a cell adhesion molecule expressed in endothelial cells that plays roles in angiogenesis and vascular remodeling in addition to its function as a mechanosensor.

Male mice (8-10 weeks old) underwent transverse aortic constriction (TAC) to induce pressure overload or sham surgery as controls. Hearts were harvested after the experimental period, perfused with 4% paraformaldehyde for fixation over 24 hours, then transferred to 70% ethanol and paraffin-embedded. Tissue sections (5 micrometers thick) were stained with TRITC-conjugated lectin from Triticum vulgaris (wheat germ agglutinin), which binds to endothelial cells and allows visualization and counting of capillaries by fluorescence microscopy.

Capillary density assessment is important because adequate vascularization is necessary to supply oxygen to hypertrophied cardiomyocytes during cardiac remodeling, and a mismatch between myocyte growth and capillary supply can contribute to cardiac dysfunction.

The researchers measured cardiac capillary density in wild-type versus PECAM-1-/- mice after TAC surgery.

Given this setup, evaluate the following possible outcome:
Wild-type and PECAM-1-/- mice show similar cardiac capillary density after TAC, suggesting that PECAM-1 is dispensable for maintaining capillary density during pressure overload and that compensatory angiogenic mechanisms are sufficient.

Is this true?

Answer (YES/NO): NO